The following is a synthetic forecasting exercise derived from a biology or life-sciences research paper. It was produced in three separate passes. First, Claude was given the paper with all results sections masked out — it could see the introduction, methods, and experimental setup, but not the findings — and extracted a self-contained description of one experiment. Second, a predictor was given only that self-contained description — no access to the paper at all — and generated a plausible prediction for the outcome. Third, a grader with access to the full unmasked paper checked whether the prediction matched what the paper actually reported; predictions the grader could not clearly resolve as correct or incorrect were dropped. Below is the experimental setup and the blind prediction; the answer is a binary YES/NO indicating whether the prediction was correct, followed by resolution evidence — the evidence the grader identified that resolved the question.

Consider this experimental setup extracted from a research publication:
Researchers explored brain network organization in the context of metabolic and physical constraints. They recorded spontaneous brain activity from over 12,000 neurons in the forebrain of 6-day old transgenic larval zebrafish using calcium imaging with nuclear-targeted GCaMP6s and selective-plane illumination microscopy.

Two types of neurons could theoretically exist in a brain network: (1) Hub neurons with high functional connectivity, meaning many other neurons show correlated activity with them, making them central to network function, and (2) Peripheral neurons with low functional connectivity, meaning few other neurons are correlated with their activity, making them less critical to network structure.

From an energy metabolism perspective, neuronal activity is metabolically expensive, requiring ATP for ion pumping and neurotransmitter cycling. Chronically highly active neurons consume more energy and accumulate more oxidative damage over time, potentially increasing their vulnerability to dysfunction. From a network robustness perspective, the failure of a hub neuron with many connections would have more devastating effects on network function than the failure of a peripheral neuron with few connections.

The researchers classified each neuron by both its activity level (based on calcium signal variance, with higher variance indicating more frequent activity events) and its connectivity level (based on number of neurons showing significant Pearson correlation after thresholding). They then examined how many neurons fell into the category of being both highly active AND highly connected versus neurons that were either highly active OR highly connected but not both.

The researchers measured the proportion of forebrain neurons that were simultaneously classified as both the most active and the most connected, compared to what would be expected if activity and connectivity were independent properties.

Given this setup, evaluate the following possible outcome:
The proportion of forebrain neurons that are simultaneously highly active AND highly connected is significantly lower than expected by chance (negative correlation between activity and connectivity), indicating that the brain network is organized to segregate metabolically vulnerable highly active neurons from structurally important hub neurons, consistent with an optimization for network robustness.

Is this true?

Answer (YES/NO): YES